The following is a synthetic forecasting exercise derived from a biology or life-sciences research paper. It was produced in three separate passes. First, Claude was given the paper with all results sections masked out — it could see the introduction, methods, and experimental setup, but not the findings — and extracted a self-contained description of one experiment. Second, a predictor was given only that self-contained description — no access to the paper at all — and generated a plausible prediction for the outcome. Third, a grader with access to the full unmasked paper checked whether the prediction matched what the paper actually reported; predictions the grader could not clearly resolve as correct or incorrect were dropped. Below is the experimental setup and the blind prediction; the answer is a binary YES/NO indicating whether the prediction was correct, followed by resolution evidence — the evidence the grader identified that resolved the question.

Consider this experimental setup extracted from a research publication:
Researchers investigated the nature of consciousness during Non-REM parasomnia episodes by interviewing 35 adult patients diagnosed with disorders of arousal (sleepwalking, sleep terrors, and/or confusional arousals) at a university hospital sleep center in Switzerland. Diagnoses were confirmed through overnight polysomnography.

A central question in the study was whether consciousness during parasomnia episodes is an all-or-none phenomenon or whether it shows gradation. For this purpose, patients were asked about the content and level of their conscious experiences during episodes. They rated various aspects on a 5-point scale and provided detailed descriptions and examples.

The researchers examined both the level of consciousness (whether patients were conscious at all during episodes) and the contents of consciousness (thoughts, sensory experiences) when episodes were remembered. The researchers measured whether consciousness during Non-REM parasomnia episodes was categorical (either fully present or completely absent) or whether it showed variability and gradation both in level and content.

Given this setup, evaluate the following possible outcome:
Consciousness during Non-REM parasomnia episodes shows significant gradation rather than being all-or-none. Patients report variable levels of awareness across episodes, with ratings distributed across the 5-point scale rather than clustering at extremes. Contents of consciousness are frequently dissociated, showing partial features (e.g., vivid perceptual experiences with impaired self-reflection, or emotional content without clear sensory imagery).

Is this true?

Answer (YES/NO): YES